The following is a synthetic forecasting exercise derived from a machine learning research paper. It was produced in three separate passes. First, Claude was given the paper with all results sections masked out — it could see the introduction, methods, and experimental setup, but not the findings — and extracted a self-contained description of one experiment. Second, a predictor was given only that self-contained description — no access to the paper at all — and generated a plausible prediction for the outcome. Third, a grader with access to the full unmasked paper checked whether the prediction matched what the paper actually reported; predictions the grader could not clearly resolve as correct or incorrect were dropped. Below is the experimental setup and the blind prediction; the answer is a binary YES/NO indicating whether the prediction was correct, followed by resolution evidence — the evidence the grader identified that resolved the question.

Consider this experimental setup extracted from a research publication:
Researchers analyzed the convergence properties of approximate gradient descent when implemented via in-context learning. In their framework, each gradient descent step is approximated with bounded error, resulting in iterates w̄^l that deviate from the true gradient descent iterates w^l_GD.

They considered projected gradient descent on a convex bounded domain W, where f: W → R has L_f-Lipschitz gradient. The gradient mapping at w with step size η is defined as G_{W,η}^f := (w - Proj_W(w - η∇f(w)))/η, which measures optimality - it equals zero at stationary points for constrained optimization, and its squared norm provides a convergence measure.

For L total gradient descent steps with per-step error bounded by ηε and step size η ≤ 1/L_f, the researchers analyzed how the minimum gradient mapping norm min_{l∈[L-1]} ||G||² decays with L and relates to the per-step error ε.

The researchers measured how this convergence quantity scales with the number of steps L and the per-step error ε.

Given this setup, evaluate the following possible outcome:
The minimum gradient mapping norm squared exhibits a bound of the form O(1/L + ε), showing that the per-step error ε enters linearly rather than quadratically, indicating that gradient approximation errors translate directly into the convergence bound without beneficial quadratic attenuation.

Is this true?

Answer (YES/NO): NO